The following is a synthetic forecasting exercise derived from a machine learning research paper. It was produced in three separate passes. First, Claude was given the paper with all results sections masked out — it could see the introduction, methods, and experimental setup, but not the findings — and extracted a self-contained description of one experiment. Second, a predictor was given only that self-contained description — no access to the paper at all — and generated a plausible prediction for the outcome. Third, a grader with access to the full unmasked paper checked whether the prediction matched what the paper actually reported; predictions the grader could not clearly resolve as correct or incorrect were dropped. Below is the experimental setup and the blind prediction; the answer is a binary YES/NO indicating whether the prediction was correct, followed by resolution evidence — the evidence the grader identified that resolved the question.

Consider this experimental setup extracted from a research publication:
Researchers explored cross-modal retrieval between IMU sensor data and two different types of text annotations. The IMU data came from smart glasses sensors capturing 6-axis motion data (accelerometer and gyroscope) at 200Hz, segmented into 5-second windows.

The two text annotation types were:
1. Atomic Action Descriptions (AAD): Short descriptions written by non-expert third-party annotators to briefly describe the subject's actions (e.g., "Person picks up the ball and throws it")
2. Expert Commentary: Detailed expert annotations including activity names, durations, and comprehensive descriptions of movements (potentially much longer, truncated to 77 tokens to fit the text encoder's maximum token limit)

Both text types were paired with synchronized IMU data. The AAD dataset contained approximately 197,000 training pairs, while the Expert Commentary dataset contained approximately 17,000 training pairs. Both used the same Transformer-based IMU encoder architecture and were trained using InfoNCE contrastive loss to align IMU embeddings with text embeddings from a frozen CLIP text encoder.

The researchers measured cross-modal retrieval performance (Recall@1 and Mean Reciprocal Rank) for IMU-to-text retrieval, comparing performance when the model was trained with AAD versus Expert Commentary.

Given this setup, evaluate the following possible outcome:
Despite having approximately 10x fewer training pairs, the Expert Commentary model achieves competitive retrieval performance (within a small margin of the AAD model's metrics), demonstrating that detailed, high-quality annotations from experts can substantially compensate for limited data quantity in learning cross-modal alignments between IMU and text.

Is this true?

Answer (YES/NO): NO